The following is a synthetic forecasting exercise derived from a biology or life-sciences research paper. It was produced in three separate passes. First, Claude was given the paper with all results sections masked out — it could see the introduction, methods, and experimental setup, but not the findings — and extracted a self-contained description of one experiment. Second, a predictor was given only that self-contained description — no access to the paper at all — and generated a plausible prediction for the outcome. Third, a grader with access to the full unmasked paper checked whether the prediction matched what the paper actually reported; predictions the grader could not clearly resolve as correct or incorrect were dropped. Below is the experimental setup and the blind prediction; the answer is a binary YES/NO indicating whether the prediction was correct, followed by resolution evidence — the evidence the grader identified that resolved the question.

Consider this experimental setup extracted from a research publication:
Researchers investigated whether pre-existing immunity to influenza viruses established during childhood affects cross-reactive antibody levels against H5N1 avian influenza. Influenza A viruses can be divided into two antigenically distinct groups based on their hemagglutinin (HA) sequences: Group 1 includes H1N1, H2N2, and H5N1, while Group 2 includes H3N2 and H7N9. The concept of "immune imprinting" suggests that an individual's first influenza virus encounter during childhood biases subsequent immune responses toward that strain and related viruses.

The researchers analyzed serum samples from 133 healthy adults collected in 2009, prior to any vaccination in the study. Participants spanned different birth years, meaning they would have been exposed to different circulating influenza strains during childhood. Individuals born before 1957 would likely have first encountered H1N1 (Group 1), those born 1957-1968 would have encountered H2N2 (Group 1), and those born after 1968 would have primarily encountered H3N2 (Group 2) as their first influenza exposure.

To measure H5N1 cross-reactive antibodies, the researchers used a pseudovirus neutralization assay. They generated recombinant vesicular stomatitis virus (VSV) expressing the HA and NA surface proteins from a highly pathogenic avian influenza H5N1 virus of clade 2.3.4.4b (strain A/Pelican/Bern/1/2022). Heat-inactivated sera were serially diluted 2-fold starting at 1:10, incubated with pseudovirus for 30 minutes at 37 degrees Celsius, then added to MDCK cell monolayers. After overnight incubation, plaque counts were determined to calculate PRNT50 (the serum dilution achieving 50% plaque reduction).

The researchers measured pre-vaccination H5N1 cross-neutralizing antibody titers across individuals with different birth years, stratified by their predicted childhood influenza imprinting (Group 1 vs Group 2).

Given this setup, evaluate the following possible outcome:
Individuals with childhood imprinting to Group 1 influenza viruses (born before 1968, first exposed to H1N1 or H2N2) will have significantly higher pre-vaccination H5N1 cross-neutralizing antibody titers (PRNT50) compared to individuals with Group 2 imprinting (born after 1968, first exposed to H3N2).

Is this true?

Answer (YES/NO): YES